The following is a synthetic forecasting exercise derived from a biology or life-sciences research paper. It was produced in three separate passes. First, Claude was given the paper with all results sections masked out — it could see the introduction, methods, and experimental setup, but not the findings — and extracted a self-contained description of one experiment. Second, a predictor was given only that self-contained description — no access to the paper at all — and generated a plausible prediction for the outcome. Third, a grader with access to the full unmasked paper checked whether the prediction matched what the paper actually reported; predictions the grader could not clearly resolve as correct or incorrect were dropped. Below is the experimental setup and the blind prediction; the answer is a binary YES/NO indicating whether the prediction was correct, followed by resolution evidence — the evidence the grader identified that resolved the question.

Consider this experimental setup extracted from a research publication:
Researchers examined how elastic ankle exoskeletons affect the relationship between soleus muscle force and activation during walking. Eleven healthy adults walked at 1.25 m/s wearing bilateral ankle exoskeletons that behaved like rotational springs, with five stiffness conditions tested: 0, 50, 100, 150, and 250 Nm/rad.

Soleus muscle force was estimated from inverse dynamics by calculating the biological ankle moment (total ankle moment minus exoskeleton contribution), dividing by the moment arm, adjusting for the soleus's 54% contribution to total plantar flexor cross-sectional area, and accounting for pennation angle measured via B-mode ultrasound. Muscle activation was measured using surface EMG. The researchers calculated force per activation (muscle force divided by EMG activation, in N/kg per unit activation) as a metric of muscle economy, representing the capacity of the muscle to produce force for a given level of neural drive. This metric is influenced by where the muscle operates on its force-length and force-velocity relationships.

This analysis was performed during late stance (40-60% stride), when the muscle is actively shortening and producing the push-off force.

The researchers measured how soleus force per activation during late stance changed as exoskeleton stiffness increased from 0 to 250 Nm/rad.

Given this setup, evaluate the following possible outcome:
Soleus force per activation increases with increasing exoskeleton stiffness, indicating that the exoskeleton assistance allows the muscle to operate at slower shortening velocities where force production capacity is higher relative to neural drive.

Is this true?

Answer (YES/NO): NO